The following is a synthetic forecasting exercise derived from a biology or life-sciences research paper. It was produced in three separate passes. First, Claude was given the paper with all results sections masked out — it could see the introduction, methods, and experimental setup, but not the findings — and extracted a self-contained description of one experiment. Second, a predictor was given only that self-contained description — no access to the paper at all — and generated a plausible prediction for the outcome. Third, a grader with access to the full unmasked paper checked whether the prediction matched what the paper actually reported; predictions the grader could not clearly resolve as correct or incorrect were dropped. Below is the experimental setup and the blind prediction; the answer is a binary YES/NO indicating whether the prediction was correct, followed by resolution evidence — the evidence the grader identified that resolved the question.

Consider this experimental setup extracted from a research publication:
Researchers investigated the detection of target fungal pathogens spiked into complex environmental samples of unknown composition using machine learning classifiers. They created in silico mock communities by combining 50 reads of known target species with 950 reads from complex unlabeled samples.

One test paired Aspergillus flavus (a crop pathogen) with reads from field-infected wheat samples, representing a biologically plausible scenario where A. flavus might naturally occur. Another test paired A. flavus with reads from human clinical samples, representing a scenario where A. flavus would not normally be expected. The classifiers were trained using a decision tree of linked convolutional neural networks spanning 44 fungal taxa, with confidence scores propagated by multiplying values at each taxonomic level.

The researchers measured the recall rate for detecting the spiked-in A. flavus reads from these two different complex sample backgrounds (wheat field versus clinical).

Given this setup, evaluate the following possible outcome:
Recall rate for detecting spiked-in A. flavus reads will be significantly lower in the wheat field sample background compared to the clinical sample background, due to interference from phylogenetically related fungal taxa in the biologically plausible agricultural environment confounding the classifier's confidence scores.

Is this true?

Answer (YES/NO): NO